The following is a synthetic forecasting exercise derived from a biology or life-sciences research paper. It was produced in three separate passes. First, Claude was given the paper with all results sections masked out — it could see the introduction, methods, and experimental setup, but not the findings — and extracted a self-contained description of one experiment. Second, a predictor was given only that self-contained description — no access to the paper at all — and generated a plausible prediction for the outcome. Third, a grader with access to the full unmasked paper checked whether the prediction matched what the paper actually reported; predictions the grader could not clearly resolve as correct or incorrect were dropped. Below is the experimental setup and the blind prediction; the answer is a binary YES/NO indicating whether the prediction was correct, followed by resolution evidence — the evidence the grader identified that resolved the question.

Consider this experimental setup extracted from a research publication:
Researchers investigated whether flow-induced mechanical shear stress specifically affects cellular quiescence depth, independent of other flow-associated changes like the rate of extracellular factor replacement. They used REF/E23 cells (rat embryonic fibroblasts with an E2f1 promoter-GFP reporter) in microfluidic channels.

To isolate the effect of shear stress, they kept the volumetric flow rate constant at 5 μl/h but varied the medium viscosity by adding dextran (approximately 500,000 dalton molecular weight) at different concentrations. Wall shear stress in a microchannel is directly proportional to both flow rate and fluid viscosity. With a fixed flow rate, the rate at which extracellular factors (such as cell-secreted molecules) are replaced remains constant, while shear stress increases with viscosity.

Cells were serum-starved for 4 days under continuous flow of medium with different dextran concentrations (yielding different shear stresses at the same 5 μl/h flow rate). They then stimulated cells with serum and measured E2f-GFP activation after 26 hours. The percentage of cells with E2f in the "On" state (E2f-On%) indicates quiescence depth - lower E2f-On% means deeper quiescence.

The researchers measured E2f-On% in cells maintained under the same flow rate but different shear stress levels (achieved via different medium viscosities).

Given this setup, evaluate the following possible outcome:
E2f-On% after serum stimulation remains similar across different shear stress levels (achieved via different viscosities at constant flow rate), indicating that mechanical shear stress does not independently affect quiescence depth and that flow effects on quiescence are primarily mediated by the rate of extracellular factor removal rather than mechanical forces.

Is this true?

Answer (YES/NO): NO